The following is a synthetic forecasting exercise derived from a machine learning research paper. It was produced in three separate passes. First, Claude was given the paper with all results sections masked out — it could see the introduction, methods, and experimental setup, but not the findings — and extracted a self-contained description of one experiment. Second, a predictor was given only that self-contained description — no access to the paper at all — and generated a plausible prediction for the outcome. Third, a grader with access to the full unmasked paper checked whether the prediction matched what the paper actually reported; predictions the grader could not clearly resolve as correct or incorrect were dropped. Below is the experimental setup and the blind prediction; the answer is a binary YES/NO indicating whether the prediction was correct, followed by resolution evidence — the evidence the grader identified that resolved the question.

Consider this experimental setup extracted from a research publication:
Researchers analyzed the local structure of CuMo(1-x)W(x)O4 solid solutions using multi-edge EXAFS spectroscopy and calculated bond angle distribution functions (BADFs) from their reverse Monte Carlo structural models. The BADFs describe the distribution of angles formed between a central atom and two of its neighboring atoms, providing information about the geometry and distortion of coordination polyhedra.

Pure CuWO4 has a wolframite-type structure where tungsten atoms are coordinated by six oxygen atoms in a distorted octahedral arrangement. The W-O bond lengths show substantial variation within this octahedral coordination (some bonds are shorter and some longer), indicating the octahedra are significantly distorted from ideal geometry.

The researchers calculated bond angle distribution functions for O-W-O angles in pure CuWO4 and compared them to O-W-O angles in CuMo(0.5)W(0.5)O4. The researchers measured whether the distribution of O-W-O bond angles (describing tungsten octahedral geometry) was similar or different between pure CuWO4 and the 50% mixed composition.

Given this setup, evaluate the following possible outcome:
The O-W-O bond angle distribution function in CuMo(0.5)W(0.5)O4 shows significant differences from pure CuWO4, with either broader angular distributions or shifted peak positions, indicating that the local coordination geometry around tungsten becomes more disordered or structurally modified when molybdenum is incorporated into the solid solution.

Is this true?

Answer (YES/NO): NO